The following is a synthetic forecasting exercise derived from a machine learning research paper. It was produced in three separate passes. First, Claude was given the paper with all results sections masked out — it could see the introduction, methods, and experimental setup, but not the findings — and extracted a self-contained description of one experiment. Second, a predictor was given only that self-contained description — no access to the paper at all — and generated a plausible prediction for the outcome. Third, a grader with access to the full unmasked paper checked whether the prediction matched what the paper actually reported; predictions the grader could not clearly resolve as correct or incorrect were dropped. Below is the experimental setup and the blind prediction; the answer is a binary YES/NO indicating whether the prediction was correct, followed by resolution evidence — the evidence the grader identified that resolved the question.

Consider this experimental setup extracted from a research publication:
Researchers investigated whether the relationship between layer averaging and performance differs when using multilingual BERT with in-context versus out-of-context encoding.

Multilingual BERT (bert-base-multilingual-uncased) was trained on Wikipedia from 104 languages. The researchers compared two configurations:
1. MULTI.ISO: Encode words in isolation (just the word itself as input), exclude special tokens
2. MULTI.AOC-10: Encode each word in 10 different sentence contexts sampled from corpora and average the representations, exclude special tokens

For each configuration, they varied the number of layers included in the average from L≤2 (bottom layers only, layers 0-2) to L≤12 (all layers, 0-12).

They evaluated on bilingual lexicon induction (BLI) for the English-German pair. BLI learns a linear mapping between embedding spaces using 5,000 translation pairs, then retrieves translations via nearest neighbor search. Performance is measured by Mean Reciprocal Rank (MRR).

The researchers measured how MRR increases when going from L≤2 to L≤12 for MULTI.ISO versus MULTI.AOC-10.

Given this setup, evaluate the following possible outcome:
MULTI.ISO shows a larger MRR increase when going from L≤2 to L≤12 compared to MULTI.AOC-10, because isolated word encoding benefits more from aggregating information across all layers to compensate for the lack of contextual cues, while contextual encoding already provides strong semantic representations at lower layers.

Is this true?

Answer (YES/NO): NO